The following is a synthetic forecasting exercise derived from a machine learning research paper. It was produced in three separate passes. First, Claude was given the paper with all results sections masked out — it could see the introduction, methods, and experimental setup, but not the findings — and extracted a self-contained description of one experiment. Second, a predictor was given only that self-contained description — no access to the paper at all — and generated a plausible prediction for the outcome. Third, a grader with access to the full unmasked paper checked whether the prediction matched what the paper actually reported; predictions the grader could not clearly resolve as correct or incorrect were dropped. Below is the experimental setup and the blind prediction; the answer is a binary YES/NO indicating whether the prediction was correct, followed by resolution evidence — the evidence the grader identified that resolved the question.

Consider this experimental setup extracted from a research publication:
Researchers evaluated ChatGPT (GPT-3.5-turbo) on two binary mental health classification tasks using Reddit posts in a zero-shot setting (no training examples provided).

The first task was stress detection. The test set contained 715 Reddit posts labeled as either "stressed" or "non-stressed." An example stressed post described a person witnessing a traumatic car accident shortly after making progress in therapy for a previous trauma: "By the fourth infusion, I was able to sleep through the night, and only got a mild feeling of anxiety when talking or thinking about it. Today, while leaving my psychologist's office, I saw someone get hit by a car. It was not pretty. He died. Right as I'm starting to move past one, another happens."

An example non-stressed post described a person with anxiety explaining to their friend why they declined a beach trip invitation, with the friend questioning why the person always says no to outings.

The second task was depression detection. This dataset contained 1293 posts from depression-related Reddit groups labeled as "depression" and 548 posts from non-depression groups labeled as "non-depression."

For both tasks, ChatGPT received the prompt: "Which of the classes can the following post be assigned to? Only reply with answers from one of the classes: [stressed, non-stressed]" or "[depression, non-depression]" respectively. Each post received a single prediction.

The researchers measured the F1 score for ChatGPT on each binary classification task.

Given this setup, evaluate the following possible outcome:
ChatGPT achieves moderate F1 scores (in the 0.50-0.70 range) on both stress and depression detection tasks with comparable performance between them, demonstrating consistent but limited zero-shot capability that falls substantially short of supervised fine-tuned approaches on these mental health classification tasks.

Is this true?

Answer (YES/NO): NO